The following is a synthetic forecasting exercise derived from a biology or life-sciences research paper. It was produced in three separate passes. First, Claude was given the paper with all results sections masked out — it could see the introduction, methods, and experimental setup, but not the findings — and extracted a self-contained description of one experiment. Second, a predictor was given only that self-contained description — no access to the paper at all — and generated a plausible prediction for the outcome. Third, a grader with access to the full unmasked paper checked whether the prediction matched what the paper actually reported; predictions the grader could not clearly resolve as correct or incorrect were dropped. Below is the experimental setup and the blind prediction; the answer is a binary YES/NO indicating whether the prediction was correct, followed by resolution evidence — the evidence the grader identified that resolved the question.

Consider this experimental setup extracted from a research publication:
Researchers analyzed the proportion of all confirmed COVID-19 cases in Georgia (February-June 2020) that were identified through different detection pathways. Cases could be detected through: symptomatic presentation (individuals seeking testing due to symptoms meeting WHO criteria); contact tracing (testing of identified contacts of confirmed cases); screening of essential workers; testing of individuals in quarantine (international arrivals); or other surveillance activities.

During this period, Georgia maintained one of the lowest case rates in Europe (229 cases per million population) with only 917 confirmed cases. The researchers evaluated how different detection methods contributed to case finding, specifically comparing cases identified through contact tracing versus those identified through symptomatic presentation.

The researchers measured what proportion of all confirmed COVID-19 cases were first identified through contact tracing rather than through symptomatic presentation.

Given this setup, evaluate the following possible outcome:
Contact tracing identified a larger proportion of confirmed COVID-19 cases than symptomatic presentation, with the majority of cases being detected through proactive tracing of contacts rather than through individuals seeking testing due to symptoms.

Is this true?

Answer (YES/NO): NO